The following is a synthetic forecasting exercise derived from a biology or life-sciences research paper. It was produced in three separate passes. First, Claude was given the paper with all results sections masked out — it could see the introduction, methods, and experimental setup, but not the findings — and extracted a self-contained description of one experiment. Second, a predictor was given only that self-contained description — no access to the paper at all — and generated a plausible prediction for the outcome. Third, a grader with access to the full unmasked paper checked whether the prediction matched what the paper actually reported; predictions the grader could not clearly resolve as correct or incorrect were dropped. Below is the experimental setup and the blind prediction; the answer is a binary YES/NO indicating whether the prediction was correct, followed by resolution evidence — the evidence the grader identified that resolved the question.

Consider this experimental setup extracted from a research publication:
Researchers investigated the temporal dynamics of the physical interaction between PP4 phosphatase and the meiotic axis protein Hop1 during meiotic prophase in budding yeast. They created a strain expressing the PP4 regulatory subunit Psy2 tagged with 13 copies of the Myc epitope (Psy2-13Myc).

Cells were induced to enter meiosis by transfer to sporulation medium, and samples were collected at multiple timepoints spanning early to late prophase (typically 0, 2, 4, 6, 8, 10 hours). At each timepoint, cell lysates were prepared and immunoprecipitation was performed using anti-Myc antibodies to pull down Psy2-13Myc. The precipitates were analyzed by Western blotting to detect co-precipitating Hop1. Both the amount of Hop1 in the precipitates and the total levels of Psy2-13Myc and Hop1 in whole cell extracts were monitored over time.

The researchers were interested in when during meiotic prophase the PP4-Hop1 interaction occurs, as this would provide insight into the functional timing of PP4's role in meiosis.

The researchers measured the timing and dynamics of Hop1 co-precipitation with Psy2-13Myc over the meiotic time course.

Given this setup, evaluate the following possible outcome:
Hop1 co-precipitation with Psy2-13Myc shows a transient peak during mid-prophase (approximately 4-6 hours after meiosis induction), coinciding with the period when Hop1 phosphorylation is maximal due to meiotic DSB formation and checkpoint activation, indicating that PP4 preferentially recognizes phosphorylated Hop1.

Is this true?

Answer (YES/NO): NO